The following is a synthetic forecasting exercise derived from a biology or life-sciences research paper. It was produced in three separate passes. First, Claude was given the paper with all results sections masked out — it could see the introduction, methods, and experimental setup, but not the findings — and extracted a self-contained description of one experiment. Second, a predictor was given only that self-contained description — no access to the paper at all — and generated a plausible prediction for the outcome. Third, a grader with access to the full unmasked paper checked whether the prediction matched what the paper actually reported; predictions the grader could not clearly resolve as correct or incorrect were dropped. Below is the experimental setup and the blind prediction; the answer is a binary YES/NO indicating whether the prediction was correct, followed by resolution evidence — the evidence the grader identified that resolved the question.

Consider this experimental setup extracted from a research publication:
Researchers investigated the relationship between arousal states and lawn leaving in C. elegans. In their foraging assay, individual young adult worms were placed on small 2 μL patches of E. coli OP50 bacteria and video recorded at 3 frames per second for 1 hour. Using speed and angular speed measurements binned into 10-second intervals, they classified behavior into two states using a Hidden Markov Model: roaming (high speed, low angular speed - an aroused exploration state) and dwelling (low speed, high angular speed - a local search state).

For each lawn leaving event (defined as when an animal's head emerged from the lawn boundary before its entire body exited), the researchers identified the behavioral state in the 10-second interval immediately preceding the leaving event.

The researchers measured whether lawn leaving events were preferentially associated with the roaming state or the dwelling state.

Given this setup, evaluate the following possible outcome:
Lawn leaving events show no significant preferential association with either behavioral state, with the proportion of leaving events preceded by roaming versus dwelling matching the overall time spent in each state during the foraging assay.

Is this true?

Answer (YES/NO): NO